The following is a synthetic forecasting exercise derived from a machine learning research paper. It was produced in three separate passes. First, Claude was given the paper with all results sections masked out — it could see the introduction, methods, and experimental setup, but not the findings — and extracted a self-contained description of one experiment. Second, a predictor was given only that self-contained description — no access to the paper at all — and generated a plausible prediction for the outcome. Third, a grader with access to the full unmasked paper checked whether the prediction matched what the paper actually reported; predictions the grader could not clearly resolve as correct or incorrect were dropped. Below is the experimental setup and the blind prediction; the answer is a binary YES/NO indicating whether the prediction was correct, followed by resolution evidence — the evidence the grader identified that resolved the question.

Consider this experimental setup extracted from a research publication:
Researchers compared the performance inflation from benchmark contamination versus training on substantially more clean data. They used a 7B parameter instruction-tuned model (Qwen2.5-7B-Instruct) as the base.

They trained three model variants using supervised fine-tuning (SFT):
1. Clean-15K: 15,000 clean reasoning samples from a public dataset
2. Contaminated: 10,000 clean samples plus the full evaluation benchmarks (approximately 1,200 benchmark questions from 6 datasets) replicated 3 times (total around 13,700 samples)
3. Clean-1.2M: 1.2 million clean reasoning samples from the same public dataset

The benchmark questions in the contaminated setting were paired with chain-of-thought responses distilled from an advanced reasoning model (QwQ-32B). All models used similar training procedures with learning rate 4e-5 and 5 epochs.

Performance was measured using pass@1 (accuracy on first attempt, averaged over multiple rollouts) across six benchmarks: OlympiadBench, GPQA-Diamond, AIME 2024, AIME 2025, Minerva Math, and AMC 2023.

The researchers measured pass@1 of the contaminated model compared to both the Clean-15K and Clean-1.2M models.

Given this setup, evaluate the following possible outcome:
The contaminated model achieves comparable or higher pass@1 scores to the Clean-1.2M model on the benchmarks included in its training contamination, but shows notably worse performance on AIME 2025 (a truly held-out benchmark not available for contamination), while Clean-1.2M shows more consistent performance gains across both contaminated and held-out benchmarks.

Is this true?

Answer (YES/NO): NO